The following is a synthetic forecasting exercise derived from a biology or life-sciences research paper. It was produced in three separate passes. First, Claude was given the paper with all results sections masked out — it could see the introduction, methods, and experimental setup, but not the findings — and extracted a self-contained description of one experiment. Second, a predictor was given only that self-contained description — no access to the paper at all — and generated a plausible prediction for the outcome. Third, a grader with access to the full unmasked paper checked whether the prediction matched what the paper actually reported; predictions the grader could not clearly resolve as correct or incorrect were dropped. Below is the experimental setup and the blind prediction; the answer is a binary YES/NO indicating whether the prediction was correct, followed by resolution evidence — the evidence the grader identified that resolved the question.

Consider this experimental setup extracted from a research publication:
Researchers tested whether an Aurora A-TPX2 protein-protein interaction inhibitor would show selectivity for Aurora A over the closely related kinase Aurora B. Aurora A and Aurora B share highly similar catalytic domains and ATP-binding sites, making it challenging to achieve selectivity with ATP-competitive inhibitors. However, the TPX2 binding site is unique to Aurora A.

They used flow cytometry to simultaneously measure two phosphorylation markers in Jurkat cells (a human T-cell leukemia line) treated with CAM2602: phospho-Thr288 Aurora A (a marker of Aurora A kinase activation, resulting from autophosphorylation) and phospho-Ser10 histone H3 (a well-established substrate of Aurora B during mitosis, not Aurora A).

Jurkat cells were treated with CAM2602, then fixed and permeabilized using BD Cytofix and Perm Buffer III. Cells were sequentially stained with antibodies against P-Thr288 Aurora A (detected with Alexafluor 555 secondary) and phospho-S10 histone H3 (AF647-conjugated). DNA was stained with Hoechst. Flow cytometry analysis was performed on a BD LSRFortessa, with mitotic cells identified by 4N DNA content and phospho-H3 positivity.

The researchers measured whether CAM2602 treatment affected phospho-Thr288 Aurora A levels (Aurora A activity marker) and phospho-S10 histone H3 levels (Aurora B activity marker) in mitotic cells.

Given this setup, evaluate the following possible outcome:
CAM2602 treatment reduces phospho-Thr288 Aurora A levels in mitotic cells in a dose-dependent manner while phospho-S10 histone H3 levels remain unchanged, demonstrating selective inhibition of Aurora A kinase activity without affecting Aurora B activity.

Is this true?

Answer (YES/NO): NO